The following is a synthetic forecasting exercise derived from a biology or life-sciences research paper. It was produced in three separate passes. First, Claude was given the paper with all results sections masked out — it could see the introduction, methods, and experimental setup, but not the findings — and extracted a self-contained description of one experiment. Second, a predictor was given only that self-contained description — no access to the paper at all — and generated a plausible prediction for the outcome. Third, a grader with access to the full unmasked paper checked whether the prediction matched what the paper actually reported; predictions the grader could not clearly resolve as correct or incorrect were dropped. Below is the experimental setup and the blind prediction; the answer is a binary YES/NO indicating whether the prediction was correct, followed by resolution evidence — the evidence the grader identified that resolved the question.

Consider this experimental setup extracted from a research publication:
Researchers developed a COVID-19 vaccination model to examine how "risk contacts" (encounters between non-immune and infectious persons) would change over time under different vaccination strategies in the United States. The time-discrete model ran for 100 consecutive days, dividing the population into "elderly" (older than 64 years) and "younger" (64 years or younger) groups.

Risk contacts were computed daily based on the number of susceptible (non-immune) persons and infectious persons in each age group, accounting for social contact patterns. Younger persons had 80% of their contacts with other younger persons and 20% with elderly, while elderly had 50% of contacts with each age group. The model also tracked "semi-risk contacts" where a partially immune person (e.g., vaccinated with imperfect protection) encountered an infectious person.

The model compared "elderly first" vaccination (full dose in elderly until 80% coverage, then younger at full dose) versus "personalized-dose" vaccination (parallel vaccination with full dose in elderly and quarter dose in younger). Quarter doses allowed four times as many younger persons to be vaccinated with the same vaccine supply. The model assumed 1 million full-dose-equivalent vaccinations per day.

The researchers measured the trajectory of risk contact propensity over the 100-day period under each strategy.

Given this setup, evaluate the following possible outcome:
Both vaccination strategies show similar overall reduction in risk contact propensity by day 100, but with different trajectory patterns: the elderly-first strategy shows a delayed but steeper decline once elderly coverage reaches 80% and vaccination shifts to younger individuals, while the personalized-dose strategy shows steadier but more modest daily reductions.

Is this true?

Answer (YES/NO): NO